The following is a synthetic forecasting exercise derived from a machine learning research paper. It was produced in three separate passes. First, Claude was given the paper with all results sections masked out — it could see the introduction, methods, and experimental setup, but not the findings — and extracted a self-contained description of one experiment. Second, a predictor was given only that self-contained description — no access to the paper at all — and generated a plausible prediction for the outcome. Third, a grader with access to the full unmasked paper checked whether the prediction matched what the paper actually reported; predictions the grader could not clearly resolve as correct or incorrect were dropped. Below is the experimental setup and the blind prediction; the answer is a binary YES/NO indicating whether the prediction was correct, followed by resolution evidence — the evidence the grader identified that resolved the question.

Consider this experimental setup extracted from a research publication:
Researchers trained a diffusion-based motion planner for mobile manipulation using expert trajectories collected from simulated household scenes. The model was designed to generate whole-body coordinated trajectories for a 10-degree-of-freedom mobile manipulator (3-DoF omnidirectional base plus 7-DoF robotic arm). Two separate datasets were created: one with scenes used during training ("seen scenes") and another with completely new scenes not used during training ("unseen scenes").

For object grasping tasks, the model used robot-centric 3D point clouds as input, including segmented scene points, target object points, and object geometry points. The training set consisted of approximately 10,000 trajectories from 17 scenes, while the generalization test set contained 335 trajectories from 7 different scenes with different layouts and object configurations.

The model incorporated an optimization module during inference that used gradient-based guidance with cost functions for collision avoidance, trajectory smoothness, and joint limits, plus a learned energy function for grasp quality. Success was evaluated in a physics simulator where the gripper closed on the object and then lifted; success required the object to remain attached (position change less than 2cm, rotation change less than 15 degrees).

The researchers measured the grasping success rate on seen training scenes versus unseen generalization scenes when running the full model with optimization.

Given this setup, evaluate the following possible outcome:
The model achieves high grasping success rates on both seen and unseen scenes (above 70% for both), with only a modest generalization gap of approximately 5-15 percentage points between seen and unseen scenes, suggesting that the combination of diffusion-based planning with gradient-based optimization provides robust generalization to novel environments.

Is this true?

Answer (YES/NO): NO